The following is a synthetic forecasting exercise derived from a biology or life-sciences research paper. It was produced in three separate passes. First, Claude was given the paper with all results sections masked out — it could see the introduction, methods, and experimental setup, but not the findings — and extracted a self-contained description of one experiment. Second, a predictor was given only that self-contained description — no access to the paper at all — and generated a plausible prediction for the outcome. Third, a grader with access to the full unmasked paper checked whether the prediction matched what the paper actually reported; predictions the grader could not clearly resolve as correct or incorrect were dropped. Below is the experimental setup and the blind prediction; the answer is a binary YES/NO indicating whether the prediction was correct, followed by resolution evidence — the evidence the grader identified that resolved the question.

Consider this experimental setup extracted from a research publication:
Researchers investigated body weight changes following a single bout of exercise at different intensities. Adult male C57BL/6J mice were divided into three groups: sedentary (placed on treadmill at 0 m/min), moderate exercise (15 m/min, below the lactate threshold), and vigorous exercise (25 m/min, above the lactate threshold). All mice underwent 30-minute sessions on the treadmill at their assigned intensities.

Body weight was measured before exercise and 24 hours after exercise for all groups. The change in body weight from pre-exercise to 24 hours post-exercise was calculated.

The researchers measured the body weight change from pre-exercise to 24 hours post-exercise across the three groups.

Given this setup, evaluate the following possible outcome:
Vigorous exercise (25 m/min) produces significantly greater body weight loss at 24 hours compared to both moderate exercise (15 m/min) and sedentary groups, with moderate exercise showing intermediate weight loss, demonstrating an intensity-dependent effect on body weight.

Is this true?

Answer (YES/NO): NO